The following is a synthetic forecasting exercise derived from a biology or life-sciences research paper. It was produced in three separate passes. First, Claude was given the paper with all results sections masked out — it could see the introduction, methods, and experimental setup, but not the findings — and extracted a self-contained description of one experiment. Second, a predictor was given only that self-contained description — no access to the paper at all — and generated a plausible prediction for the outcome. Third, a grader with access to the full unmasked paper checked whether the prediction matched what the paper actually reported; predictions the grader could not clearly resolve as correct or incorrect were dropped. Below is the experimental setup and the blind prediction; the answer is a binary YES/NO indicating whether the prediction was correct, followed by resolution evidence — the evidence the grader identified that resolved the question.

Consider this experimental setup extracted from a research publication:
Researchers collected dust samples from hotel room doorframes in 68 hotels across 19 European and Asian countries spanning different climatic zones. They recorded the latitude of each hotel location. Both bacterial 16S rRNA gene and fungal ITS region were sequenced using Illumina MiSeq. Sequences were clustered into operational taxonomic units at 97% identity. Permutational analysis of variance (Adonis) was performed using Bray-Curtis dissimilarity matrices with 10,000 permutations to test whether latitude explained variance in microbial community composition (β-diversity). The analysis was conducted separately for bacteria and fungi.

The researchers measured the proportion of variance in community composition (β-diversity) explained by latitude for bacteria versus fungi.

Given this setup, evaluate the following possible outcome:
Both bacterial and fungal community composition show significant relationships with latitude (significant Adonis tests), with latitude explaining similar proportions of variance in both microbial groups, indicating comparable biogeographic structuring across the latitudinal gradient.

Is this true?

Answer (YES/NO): NO